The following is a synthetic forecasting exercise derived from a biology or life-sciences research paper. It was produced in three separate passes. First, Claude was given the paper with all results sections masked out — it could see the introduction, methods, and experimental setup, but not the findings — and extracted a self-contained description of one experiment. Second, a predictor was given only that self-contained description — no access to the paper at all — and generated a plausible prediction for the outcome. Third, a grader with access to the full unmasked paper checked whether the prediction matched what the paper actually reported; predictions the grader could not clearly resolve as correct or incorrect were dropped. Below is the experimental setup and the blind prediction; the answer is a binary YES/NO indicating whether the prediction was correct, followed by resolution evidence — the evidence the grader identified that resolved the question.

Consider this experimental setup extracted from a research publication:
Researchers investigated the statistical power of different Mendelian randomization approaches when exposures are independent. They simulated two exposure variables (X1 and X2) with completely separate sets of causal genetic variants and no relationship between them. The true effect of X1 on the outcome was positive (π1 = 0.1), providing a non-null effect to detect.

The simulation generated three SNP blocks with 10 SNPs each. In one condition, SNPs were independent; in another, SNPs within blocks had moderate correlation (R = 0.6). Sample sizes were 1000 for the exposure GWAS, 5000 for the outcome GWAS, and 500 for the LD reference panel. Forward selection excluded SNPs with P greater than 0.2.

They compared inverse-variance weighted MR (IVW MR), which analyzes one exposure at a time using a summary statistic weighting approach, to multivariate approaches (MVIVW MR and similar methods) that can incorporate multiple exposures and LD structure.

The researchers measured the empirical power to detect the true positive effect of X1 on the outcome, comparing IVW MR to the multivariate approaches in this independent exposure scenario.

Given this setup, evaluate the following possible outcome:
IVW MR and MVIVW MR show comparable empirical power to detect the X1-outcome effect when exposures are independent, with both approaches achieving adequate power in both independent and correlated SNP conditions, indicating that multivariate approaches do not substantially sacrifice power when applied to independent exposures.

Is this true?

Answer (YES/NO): NO